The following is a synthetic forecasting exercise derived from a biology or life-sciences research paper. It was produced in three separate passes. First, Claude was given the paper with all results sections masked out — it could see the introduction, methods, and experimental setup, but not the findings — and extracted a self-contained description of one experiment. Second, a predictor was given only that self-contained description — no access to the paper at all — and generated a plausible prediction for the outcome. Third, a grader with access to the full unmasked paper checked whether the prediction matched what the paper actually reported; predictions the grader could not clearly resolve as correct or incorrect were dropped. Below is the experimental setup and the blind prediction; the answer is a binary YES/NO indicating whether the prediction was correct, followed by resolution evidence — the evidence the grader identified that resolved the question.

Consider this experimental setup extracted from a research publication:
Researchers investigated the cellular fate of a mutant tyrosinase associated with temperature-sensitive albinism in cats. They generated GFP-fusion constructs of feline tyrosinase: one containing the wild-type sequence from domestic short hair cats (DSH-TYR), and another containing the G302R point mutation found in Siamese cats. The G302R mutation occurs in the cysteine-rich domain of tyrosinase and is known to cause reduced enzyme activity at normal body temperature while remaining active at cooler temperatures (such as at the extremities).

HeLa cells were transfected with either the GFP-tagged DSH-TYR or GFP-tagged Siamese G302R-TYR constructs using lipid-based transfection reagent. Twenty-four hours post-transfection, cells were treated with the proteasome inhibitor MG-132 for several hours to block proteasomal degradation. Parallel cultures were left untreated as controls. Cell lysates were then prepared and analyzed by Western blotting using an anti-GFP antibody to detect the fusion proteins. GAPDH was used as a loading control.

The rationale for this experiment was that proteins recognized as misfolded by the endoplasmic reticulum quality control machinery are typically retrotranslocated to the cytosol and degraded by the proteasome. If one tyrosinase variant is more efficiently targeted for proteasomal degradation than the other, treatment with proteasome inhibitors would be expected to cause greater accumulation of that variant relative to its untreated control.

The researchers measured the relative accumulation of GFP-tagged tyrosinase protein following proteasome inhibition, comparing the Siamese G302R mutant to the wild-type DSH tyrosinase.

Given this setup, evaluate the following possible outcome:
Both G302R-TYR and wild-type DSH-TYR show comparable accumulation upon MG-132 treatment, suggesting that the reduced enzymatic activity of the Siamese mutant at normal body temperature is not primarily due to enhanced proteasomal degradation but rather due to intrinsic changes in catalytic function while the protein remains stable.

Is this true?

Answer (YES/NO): NO